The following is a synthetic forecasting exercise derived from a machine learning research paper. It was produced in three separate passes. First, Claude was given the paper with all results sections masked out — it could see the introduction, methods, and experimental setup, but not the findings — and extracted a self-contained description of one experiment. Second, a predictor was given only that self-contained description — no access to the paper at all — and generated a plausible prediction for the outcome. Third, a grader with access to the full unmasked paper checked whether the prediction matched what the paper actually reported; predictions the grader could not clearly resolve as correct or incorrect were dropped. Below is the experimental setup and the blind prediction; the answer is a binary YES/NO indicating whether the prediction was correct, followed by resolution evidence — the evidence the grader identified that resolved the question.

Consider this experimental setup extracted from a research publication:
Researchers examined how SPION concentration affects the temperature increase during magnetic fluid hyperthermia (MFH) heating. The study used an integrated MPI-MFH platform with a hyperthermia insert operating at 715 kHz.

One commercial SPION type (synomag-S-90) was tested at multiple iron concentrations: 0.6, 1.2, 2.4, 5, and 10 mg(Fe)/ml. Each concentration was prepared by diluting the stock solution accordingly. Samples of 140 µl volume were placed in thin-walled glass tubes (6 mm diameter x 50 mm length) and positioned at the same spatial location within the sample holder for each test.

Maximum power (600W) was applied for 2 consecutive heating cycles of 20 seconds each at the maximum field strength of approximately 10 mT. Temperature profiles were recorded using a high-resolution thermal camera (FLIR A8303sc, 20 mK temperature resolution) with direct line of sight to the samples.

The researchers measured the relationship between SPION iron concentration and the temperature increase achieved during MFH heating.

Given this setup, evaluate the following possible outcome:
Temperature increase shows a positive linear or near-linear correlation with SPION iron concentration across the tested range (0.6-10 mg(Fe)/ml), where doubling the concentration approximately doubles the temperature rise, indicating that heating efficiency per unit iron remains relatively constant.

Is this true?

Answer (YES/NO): NO